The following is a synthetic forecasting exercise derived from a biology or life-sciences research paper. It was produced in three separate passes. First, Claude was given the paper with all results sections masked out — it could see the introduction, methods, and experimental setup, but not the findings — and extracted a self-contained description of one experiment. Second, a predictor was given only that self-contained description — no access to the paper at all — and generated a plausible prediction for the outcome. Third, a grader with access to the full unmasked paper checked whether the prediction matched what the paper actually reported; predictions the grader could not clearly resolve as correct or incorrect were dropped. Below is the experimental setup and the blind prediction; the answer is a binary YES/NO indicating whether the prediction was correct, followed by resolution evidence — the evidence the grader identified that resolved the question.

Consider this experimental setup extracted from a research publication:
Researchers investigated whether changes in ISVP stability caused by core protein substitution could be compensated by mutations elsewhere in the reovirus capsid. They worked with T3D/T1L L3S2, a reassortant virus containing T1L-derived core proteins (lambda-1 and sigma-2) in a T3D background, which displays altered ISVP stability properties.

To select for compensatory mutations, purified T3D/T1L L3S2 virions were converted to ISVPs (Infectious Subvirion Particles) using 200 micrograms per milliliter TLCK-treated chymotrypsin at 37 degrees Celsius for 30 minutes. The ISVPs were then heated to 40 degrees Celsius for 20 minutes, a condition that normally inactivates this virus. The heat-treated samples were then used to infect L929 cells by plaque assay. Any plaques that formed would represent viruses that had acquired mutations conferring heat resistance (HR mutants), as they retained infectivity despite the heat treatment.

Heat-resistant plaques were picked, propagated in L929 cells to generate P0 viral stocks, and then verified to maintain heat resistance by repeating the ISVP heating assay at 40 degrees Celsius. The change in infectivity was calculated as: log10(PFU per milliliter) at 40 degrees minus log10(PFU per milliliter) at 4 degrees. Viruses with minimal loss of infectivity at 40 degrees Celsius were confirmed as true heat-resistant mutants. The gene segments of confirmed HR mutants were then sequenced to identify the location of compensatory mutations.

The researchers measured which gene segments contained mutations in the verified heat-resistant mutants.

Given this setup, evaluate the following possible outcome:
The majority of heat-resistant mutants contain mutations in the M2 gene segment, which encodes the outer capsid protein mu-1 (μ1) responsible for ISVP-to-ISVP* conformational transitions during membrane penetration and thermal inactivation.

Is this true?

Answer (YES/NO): YES